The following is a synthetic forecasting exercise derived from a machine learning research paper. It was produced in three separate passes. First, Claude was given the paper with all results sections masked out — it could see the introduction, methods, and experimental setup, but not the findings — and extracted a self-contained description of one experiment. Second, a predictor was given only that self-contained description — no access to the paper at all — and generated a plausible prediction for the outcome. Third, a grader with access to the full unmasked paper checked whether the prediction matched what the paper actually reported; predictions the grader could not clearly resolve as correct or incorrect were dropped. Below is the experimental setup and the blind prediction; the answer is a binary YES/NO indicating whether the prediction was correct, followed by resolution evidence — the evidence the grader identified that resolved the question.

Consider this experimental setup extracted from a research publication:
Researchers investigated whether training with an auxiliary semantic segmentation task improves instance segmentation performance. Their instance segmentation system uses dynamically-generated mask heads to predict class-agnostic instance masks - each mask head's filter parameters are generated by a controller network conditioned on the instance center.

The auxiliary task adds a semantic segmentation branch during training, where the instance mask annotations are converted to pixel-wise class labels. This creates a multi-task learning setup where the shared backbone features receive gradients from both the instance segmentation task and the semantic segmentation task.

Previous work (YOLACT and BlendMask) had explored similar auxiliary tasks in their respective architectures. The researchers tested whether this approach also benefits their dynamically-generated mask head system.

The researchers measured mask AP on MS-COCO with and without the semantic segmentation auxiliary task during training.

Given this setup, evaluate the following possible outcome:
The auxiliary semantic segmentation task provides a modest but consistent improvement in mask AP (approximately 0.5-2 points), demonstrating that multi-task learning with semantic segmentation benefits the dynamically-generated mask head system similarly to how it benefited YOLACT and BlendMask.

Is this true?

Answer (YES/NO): YES